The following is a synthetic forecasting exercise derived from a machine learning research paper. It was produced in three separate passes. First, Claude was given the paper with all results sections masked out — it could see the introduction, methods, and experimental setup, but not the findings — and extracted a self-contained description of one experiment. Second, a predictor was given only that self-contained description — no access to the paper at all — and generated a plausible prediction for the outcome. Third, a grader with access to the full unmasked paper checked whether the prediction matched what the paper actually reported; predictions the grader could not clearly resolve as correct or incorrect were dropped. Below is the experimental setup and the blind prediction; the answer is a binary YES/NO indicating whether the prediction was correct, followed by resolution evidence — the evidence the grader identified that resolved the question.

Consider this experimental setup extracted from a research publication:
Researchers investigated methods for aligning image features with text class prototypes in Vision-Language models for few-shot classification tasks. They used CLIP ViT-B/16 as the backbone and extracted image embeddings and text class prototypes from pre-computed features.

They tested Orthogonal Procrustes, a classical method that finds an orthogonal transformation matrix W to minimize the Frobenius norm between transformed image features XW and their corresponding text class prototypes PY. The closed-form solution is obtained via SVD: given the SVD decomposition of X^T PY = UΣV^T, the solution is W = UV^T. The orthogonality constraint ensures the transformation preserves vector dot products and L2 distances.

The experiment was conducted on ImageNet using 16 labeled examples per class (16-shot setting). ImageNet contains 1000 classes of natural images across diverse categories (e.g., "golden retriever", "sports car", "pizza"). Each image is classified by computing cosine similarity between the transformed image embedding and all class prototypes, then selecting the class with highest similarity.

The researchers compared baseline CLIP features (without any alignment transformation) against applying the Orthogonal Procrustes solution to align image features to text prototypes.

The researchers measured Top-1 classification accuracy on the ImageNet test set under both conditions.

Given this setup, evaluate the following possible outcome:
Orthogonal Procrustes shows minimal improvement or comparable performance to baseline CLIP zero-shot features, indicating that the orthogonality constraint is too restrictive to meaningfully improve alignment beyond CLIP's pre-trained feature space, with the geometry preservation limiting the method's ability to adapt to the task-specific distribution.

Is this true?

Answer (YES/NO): NO